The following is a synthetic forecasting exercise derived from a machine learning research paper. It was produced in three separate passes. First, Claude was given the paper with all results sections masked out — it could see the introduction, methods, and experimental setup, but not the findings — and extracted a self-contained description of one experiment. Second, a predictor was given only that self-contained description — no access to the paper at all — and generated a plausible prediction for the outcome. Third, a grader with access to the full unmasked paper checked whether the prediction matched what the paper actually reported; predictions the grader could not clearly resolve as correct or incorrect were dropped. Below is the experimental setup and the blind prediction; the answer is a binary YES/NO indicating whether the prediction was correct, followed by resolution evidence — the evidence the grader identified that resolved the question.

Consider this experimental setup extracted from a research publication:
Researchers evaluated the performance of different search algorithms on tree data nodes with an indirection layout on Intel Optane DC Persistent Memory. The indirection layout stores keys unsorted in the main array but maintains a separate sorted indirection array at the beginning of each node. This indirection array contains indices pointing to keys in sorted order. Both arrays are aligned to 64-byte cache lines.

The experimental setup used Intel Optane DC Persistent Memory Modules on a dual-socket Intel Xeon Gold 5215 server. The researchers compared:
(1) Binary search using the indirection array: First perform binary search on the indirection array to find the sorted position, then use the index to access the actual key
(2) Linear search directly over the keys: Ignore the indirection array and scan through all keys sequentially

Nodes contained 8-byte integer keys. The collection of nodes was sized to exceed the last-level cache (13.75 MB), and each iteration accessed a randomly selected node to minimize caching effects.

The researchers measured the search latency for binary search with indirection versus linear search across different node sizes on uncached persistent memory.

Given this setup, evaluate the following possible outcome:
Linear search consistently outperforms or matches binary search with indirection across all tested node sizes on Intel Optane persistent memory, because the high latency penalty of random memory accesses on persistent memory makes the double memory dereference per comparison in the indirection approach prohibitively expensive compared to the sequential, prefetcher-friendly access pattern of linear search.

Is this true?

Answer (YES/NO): YES